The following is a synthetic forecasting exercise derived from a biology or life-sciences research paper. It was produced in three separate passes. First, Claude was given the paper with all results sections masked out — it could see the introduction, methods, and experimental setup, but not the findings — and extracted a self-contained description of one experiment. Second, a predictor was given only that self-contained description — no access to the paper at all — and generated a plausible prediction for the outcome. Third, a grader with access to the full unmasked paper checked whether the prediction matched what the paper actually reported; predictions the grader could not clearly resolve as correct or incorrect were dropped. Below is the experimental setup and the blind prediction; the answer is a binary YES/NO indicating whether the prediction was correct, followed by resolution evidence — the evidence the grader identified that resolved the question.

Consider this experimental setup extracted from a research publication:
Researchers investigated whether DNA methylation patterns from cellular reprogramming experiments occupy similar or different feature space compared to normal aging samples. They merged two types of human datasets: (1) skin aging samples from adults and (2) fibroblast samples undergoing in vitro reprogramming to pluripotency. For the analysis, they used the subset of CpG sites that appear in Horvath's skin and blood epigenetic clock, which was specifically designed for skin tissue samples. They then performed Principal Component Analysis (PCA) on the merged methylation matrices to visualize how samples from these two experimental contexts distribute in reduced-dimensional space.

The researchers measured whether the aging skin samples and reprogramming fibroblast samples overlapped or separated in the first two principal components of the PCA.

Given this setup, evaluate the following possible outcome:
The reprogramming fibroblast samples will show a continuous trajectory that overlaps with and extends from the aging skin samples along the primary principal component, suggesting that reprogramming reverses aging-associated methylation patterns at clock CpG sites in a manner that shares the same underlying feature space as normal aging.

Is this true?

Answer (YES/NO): NO